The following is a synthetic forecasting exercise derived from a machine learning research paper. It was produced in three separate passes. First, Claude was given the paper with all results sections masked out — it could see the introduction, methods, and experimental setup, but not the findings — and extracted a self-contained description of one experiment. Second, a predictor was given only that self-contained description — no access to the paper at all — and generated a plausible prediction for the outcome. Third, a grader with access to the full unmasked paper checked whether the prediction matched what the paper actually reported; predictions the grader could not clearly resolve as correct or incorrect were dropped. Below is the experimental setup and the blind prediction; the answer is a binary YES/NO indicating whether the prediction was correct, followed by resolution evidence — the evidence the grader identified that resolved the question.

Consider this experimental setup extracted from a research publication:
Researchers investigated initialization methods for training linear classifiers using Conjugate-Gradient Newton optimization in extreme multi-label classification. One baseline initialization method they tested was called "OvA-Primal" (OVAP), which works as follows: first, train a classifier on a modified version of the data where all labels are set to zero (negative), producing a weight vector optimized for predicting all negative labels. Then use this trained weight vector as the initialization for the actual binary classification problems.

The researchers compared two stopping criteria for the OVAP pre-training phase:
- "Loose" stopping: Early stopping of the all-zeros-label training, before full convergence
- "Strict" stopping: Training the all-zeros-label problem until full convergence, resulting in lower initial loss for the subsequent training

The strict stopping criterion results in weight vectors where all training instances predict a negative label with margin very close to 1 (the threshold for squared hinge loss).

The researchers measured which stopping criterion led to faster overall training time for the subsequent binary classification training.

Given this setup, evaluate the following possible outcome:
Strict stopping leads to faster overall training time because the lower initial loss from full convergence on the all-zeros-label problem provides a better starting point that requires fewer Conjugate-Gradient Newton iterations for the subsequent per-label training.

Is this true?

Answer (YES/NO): NO